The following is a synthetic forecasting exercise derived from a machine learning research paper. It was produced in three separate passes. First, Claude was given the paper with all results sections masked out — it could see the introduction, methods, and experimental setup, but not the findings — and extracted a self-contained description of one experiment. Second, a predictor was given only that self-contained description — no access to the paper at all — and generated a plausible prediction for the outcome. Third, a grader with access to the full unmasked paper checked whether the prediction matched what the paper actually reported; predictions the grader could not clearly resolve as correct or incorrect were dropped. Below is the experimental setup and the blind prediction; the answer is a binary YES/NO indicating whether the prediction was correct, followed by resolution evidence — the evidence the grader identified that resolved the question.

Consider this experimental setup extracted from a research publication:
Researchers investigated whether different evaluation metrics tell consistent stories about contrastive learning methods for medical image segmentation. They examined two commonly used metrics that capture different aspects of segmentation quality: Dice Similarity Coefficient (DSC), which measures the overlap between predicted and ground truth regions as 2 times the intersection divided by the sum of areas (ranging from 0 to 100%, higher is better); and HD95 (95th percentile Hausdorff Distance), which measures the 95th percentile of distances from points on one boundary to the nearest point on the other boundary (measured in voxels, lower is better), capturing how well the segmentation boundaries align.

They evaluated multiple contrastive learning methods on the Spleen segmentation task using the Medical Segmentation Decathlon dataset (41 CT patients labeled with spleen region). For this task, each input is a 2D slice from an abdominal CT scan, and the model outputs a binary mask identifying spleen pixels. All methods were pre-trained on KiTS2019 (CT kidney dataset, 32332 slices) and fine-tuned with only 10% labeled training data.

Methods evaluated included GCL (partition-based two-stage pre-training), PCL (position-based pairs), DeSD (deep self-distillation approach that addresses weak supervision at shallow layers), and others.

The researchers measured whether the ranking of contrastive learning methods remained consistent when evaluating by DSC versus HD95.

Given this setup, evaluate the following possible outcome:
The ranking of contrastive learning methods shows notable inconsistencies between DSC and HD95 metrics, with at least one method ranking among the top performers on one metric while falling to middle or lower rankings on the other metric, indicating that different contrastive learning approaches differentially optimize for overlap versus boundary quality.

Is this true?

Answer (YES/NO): YES